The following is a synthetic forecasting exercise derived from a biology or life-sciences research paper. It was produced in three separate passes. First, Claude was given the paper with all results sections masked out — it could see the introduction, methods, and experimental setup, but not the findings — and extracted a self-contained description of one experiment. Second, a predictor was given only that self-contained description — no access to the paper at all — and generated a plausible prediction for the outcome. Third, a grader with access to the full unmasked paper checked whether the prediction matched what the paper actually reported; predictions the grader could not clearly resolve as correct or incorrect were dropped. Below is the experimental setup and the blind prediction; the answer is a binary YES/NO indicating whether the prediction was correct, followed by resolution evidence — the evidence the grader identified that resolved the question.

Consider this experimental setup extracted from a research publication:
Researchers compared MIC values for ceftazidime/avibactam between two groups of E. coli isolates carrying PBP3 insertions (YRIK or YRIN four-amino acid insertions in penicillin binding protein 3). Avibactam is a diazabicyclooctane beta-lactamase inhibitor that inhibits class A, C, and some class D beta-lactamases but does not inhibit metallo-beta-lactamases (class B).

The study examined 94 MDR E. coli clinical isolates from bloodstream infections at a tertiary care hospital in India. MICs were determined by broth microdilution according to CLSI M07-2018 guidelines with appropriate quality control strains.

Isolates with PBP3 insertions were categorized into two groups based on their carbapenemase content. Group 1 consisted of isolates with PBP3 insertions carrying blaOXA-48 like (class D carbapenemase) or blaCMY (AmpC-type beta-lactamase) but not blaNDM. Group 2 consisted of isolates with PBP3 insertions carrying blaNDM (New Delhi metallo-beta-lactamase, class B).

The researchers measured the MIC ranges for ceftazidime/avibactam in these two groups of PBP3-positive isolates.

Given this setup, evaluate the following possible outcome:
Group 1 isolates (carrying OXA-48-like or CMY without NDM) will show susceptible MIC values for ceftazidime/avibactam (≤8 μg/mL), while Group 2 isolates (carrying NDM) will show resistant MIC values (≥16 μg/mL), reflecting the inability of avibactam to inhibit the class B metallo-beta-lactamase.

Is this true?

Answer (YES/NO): NO